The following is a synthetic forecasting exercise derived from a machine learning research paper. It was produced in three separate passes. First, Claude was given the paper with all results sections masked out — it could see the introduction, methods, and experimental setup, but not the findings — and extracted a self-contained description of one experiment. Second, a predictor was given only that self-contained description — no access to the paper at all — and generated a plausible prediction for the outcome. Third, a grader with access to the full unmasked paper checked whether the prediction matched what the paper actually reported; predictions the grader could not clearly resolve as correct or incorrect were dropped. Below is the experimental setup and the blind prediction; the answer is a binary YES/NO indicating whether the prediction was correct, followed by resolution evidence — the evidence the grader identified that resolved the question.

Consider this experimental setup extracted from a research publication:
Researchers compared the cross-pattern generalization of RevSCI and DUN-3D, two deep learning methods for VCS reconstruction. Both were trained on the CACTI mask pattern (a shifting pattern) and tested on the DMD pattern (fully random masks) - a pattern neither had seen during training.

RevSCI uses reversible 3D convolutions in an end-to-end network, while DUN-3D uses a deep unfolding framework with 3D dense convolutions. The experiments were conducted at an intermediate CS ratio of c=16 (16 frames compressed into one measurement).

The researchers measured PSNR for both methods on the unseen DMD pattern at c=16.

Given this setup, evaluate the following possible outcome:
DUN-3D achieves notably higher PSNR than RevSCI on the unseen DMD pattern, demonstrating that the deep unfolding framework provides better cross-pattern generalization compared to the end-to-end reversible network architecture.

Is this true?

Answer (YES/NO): YES